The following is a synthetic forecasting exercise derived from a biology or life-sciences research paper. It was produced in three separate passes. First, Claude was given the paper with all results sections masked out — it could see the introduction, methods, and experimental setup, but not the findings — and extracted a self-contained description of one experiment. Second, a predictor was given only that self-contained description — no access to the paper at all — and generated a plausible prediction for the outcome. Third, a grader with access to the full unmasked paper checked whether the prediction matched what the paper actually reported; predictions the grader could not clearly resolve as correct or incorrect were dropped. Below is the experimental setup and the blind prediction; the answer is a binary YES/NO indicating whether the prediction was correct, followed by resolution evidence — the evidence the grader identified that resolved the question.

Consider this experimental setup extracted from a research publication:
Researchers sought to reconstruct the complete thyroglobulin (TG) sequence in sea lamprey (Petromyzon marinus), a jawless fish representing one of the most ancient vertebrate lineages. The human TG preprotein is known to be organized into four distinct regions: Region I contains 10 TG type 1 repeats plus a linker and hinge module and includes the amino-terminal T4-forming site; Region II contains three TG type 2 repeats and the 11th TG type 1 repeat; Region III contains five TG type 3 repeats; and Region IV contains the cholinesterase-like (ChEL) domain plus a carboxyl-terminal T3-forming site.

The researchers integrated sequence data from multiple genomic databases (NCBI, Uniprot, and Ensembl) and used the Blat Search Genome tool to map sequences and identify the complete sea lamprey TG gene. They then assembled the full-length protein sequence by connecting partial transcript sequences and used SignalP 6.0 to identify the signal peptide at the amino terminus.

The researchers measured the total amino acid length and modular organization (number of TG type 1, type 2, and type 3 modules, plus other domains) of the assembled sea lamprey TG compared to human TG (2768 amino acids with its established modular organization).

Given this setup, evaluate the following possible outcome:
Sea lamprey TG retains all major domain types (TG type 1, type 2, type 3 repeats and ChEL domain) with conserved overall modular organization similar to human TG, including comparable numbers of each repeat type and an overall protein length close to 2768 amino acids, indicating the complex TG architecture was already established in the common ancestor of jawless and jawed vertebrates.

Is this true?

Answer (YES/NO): YES